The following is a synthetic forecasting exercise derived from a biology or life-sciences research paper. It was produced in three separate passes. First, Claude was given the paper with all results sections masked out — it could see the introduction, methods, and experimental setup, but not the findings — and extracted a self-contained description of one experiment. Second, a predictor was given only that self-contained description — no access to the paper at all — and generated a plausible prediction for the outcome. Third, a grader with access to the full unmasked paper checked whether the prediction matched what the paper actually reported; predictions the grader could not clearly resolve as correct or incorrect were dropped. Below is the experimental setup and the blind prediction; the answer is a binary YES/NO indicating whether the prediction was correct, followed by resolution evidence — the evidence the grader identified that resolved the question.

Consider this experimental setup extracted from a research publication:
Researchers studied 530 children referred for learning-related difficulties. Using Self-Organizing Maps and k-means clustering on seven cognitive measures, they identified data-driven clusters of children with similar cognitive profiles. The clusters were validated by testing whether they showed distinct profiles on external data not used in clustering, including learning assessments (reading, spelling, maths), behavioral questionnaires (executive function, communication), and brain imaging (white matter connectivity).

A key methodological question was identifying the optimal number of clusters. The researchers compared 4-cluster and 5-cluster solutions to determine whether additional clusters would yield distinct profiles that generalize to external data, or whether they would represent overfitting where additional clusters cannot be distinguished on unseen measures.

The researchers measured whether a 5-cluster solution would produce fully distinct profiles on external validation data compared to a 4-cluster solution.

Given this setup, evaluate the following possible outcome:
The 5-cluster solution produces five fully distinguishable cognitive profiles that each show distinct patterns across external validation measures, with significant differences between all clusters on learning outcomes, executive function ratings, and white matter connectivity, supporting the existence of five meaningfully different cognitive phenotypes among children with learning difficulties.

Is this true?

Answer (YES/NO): NO